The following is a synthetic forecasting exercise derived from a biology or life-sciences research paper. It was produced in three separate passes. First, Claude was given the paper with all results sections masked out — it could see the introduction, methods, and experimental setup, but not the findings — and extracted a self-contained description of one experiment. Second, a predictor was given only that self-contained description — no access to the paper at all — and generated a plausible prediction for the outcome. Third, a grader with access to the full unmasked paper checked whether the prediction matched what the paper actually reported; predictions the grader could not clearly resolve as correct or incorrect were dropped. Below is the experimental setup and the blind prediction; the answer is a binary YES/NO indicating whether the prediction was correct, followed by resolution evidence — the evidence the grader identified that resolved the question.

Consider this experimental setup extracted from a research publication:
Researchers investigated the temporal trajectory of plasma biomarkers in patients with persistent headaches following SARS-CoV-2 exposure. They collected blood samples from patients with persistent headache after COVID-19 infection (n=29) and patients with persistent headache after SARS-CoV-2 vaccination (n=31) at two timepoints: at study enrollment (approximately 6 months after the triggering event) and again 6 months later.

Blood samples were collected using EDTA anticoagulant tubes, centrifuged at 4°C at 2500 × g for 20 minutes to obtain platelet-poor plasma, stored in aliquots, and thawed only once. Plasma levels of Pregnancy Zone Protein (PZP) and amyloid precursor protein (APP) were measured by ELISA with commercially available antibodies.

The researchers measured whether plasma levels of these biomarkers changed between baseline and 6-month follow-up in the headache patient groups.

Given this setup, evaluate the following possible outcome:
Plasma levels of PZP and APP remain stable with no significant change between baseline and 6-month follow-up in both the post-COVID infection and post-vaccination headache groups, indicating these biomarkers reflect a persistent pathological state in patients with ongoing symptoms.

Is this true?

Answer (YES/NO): YES